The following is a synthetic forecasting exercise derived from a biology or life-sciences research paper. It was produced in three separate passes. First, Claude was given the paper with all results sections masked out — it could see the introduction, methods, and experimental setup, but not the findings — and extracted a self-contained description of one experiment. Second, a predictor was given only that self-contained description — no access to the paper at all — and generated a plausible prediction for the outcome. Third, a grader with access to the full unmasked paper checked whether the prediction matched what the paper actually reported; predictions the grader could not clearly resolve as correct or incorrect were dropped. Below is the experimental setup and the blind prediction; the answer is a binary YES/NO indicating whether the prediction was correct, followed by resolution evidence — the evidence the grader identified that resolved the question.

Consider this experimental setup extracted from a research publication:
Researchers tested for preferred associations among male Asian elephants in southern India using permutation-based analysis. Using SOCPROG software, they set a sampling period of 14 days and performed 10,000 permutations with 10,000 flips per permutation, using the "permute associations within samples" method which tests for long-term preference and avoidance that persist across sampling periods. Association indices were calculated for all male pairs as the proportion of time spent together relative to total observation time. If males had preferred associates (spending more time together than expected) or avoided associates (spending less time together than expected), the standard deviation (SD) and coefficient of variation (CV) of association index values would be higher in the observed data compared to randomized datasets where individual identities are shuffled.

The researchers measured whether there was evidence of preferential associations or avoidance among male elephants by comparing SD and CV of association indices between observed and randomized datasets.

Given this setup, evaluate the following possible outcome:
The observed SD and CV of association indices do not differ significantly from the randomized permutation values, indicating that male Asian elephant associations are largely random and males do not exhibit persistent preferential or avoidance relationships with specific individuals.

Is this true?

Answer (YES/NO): NO